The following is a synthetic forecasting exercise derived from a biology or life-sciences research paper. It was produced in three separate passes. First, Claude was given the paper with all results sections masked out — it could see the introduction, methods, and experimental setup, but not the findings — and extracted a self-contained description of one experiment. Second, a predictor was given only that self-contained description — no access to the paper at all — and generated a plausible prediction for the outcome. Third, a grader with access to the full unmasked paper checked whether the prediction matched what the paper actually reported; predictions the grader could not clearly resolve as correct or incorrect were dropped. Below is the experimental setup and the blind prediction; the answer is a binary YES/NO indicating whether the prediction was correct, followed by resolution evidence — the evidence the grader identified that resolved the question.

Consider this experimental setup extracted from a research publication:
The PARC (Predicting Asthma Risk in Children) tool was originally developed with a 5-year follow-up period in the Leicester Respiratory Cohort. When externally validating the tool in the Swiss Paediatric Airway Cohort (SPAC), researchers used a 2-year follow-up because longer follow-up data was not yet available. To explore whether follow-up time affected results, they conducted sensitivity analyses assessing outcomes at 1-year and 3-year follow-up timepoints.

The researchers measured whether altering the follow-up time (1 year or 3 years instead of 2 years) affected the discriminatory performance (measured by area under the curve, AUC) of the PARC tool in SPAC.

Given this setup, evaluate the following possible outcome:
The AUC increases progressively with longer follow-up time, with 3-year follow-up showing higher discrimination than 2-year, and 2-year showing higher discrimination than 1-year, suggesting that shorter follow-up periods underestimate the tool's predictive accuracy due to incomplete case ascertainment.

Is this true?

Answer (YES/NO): NO